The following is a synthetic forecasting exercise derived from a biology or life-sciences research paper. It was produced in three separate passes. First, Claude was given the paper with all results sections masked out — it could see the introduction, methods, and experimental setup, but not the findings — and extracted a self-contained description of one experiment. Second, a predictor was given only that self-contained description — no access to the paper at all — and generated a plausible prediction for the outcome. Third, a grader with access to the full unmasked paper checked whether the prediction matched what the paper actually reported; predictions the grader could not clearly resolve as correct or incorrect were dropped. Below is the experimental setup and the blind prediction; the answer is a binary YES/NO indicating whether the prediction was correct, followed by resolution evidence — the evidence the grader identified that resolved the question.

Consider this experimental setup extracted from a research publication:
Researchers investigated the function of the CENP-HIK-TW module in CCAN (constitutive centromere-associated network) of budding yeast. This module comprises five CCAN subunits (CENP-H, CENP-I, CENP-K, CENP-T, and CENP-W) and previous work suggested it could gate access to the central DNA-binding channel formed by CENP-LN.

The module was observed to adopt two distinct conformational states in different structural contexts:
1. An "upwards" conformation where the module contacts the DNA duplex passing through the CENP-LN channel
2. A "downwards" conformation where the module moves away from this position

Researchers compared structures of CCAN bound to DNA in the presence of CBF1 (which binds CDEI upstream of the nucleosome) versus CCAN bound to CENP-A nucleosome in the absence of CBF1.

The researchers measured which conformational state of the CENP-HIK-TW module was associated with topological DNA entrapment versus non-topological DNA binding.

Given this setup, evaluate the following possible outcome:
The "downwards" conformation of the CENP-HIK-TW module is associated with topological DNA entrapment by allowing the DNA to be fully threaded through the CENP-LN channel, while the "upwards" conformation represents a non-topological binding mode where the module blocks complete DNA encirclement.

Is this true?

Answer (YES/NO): NO